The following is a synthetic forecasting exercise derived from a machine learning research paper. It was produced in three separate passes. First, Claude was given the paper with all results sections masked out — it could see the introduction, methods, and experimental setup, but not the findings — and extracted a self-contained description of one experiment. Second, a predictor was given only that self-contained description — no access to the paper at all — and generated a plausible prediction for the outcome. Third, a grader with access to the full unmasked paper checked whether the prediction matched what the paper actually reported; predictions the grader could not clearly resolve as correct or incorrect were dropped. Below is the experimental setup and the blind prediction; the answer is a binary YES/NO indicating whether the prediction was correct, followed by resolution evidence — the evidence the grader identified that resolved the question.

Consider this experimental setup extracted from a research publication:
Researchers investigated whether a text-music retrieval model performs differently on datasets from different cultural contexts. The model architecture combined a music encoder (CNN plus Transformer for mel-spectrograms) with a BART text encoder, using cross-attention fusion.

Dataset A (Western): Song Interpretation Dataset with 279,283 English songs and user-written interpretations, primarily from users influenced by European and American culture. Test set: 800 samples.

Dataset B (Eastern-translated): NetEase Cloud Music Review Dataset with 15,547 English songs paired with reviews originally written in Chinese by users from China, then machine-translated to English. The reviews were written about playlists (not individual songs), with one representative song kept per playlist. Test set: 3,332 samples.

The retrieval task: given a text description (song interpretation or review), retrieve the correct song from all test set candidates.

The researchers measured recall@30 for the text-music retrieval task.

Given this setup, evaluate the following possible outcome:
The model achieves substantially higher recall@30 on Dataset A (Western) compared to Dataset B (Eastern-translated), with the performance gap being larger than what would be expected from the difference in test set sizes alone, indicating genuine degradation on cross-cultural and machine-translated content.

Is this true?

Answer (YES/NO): NO